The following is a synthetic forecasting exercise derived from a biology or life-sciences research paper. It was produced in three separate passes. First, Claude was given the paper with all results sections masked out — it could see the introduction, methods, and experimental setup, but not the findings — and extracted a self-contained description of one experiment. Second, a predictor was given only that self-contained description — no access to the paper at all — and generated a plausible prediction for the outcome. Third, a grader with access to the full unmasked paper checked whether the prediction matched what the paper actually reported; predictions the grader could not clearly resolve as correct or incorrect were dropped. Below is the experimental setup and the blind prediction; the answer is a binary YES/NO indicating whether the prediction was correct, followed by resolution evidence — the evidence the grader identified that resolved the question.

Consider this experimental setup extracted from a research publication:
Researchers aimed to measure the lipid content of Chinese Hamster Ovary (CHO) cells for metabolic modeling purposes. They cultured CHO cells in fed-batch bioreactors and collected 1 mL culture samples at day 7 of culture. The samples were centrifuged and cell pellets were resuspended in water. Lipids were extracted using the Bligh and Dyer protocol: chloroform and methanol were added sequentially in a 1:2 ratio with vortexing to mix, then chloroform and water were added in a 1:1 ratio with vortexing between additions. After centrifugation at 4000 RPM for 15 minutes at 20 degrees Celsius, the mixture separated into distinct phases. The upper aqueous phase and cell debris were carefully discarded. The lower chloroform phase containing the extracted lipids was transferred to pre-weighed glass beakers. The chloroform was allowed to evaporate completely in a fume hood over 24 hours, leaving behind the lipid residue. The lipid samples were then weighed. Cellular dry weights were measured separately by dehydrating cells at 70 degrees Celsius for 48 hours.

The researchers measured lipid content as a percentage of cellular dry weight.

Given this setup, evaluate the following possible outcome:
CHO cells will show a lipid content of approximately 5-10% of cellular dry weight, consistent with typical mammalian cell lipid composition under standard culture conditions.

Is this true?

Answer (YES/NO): NO